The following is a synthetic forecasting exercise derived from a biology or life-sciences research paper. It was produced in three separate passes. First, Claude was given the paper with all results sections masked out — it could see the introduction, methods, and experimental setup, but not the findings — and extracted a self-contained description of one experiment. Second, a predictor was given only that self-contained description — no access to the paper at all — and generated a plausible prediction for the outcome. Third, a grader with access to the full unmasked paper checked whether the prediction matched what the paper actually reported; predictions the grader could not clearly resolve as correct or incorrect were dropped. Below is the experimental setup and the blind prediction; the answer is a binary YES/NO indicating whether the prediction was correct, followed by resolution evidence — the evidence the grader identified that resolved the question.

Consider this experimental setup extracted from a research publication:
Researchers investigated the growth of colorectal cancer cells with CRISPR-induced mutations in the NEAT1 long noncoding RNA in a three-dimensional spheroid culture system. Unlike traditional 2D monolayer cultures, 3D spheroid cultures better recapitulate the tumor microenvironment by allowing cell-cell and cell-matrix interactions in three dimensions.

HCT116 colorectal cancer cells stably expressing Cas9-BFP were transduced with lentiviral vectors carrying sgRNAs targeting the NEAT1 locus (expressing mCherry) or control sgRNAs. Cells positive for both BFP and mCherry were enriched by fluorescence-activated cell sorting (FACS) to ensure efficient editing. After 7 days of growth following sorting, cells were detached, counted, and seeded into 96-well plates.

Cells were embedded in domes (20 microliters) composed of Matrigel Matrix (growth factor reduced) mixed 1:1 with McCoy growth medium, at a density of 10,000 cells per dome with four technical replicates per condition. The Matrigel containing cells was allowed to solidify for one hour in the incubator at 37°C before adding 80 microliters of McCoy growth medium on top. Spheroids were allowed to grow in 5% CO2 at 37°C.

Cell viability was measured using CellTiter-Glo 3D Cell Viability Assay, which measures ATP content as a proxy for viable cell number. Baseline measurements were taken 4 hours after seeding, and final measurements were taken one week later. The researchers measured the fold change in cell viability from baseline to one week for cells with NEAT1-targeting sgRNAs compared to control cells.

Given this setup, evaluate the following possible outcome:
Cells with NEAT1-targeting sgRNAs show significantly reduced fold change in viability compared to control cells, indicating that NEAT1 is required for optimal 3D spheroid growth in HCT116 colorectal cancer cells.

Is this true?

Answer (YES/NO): NO